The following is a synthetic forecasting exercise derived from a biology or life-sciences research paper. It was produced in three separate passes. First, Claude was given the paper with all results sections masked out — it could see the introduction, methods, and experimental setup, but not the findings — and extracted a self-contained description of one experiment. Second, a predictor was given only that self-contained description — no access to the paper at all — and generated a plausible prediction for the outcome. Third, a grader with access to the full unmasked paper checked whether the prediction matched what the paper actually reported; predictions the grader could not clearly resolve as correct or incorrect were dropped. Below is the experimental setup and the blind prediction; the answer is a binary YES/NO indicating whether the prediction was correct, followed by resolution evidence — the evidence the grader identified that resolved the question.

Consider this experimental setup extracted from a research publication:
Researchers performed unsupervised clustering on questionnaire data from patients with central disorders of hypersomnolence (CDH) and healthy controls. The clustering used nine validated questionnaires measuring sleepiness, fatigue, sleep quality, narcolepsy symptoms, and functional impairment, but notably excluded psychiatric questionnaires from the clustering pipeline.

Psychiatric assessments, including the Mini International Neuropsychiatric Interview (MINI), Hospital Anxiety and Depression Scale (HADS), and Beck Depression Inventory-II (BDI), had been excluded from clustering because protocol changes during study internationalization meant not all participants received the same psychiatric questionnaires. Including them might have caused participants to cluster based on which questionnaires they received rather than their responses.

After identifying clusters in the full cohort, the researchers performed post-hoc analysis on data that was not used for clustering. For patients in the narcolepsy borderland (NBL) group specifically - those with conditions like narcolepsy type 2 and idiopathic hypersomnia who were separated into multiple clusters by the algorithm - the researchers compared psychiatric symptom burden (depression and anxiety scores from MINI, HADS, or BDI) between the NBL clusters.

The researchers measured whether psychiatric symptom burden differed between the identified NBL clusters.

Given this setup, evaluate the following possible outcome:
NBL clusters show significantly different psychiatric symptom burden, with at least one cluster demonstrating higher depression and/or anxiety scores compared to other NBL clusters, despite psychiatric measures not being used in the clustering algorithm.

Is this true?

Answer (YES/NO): YES